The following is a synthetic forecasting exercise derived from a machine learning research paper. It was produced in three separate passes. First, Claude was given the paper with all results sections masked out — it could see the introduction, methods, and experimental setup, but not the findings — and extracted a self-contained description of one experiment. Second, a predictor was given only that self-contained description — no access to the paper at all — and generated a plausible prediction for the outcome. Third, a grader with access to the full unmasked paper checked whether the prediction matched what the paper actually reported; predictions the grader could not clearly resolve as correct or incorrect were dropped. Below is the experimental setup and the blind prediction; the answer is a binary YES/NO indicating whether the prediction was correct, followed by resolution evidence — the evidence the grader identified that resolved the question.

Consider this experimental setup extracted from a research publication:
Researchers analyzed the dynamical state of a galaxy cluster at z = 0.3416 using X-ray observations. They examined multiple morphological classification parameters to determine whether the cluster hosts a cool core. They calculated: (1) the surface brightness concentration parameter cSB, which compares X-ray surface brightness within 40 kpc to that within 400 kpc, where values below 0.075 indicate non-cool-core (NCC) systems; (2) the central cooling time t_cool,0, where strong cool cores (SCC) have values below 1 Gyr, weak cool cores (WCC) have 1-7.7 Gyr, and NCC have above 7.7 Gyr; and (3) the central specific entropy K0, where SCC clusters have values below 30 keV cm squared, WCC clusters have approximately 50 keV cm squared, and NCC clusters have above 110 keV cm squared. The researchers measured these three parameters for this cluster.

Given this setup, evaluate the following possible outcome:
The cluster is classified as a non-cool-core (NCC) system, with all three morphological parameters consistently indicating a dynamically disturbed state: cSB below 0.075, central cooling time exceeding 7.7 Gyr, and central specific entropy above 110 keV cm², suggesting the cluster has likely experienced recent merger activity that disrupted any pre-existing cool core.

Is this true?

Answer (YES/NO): NO